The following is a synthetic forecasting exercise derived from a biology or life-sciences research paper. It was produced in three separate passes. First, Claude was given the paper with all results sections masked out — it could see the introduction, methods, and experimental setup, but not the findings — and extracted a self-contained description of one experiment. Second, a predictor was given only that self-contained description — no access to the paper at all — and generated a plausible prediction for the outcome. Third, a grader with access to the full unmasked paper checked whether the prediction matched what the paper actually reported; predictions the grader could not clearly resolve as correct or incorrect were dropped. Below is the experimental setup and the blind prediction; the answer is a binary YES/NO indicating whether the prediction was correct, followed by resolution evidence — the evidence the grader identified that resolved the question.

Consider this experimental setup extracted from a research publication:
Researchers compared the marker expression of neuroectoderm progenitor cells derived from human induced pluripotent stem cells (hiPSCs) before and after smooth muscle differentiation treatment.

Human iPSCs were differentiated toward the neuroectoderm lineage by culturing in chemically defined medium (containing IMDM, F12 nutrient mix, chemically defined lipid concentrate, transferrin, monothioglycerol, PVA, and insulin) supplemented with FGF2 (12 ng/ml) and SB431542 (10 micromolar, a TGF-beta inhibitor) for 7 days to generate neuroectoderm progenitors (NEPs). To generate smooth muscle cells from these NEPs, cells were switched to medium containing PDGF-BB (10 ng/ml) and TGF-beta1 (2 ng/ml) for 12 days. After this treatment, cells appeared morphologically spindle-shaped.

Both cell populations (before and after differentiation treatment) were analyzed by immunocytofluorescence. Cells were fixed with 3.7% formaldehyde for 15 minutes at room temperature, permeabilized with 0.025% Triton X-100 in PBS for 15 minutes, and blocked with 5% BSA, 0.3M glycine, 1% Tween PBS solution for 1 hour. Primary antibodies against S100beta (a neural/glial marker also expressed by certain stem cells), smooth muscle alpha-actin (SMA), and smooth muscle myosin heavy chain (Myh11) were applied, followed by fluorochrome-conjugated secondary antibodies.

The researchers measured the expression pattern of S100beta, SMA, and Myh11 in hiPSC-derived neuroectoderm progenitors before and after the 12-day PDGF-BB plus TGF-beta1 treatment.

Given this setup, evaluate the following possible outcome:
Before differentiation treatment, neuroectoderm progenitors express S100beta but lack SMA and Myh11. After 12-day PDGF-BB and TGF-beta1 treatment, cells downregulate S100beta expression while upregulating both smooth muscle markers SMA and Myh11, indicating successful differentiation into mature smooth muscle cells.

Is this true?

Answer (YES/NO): NO